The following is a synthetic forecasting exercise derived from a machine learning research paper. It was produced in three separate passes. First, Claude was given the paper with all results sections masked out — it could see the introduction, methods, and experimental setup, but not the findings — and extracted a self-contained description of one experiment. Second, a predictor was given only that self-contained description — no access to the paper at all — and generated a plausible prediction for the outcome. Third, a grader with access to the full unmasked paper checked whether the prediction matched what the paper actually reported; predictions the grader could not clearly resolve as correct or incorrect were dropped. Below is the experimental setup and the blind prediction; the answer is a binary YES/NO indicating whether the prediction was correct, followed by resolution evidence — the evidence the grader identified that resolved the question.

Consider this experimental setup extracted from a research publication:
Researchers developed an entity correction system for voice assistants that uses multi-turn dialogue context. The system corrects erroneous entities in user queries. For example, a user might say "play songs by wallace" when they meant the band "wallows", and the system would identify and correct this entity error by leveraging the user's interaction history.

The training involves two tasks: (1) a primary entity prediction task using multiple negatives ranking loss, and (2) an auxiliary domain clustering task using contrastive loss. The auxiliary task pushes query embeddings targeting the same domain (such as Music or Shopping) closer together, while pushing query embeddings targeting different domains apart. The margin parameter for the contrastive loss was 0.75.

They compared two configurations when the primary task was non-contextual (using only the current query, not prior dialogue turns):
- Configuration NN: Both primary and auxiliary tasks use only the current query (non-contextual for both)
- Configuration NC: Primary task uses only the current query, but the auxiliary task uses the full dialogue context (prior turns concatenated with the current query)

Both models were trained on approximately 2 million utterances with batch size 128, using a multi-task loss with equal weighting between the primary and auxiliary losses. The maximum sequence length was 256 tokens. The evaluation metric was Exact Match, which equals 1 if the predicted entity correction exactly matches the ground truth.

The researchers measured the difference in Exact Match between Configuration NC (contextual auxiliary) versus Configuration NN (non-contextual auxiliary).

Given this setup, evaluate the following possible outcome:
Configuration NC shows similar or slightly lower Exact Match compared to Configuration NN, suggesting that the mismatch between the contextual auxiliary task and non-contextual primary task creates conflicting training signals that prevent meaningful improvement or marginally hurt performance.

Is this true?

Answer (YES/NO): NO